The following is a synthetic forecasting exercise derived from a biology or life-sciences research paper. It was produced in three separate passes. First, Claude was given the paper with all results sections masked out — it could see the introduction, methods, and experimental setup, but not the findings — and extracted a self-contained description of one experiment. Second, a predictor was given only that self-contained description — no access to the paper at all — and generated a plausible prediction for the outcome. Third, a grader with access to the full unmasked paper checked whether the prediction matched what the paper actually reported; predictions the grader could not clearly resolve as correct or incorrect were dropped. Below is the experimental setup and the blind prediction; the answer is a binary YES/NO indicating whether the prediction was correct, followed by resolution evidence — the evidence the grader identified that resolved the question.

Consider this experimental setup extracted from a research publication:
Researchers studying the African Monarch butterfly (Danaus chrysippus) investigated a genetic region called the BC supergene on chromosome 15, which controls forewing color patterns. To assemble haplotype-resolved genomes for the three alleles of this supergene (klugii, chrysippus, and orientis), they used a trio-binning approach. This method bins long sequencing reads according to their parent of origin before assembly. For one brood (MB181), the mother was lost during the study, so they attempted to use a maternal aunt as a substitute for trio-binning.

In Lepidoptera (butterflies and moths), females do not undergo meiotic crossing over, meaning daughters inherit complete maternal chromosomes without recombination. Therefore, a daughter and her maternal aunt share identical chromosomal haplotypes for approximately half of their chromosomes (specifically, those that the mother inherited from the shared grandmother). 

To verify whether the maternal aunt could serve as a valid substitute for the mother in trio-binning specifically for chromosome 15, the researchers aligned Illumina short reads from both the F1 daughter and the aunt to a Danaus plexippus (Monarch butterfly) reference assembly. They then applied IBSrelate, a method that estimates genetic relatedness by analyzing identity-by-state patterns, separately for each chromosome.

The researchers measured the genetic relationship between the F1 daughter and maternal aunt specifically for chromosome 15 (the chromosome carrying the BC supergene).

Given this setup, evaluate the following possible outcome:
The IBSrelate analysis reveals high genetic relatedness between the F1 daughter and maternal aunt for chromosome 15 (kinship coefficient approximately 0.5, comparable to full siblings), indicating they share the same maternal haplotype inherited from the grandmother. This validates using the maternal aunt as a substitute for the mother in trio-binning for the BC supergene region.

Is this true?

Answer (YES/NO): NO